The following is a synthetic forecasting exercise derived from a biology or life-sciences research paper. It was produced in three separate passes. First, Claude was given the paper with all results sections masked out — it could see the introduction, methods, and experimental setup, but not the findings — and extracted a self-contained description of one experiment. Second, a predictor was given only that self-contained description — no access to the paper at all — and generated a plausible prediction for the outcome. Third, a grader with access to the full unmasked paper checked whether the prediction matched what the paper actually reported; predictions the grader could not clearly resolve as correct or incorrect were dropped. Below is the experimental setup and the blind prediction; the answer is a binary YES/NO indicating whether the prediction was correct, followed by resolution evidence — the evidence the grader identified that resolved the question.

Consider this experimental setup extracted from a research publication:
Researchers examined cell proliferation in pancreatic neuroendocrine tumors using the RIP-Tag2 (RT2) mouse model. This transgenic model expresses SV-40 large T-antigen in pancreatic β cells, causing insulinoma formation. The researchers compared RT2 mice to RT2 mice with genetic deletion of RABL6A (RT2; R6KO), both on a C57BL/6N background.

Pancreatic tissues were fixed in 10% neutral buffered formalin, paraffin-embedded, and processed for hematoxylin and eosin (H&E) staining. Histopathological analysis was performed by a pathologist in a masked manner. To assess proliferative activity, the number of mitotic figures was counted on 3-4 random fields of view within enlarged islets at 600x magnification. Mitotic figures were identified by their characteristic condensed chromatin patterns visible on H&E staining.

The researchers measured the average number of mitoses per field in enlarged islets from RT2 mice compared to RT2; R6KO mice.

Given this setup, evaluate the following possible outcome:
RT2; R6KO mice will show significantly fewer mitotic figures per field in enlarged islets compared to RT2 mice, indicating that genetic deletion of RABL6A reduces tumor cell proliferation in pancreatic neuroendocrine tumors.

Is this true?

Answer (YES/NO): YES